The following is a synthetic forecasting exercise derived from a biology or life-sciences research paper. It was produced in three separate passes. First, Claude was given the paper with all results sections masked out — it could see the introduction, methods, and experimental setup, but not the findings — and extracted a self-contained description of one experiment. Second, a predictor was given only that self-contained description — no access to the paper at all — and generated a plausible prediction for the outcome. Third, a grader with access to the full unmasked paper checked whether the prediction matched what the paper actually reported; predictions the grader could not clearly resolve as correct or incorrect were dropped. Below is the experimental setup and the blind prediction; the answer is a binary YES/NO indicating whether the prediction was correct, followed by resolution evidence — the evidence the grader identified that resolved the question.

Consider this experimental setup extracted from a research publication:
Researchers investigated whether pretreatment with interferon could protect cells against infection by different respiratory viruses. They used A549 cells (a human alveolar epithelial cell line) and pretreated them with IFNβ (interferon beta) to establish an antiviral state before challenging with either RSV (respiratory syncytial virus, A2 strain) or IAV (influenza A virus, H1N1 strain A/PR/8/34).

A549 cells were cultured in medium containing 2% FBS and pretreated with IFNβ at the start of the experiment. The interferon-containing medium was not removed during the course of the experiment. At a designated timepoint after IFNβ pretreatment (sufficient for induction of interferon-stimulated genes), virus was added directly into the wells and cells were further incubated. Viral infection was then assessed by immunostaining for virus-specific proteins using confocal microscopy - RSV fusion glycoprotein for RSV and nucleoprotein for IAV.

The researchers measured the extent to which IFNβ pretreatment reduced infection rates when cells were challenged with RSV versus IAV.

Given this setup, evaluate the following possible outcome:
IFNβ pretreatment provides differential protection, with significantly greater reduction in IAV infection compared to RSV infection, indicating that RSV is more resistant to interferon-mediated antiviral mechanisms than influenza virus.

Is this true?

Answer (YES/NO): YES